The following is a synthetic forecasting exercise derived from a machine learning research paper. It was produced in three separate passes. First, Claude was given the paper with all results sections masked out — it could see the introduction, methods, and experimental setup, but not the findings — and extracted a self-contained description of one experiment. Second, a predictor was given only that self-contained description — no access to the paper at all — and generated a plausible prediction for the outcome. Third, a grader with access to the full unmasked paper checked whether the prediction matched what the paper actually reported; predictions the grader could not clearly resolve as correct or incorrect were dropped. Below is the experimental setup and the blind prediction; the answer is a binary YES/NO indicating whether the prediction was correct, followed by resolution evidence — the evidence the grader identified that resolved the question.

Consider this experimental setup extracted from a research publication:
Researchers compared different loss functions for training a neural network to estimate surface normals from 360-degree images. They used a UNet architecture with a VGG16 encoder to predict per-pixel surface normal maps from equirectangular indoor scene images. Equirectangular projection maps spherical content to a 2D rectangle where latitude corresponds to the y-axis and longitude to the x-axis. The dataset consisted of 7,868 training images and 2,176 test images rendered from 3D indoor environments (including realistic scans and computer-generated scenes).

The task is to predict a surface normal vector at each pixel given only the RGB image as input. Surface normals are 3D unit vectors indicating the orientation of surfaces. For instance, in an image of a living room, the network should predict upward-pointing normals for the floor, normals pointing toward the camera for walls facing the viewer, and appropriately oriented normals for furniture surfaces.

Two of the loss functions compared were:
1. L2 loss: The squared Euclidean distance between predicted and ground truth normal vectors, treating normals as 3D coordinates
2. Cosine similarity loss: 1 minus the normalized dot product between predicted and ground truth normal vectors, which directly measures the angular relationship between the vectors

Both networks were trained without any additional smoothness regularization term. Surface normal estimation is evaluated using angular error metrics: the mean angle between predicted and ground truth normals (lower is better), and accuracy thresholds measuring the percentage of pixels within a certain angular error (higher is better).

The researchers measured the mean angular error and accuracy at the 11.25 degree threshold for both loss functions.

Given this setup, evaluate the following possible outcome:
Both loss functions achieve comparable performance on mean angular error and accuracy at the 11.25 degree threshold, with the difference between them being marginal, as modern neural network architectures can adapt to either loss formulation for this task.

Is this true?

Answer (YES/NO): NO